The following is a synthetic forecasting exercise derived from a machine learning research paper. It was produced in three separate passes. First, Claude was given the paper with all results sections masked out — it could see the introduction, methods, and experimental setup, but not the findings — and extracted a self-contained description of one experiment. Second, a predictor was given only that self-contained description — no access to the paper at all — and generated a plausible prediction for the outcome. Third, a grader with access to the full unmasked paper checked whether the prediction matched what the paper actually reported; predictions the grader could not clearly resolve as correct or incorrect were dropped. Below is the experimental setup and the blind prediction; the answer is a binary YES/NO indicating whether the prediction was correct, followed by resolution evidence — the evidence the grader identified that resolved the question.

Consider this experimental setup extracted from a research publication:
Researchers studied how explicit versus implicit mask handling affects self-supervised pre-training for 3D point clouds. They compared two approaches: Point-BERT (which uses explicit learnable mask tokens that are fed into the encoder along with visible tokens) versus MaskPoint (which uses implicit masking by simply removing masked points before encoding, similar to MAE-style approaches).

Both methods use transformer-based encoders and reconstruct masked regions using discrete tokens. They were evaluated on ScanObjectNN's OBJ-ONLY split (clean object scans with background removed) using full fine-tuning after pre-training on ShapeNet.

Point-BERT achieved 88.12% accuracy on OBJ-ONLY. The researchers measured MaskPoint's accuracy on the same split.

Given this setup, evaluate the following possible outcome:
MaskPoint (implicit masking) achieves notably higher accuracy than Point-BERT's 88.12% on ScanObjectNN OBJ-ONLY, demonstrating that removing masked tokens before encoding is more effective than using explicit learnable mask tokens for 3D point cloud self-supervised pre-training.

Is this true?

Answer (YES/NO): NO